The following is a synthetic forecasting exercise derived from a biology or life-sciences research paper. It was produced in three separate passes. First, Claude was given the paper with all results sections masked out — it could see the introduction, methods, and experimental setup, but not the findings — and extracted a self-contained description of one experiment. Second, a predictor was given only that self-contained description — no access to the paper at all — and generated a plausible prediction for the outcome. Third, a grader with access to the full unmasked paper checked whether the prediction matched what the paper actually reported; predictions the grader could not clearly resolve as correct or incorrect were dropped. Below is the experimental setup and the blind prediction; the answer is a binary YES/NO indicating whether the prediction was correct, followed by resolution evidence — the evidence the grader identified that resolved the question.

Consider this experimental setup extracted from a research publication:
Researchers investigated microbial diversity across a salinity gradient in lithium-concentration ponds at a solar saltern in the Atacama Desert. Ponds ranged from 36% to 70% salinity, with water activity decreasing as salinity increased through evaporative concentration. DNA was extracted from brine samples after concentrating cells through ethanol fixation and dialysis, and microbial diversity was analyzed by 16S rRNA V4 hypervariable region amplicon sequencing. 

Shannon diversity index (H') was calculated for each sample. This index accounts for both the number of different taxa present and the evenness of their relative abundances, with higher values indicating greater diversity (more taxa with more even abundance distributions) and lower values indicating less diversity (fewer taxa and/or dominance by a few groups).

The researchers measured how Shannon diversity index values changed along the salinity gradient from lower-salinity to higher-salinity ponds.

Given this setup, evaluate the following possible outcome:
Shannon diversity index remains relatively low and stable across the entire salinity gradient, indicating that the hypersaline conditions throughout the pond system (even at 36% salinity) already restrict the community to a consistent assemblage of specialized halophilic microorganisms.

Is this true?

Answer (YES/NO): NO